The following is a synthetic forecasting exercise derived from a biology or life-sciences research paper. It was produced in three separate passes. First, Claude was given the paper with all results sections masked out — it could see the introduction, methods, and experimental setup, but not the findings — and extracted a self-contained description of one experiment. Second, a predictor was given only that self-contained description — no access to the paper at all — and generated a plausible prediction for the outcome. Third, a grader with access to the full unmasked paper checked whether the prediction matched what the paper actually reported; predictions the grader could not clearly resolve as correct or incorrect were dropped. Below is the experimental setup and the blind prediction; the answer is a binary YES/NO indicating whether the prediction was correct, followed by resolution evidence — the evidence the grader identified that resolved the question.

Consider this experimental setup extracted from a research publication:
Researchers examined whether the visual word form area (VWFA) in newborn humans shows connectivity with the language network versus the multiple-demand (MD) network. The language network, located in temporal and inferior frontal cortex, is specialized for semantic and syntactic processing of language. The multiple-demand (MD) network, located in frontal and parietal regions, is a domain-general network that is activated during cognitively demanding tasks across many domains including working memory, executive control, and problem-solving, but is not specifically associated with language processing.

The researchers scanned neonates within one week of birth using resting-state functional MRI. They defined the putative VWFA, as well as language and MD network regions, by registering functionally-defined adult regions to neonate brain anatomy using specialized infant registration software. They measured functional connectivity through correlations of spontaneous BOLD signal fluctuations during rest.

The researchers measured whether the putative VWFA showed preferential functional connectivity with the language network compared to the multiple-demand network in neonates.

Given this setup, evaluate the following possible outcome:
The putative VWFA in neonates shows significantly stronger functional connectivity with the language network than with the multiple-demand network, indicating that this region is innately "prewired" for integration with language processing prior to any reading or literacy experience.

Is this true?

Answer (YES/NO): YES